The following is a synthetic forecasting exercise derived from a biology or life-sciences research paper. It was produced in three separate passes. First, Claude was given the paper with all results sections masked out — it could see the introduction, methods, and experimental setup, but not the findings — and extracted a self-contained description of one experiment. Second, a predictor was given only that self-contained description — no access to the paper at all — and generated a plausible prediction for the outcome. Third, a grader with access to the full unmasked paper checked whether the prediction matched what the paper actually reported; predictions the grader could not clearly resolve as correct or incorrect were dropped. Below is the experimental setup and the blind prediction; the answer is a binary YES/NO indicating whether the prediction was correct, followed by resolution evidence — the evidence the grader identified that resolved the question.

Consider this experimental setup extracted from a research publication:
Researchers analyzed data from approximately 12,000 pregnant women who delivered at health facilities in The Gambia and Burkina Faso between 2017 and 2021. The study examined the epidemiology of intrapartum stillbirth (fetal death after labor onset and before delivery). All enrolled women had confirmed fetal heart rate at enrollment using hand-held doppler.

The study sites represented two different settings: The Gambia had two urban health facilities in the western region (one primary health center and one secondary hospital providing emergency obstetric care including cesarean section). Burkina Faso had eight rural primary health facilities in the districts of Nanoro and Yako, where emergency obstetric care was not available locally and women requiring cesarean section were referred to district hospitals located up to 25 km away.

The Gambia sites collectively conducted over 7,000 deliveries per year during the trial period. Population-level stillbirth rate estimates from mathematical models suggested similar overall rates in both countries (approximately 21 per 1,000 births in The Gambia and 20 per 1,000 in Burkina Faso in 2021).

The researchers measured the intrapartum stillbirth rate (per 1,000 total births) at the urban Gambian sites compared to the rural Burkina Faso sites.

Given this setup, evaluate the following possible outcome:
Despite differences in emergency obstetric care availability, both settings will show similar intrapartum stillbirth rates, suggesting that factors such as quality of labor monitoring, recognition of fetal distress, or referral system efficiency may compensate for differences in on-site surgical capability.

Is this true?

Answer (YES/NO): YES